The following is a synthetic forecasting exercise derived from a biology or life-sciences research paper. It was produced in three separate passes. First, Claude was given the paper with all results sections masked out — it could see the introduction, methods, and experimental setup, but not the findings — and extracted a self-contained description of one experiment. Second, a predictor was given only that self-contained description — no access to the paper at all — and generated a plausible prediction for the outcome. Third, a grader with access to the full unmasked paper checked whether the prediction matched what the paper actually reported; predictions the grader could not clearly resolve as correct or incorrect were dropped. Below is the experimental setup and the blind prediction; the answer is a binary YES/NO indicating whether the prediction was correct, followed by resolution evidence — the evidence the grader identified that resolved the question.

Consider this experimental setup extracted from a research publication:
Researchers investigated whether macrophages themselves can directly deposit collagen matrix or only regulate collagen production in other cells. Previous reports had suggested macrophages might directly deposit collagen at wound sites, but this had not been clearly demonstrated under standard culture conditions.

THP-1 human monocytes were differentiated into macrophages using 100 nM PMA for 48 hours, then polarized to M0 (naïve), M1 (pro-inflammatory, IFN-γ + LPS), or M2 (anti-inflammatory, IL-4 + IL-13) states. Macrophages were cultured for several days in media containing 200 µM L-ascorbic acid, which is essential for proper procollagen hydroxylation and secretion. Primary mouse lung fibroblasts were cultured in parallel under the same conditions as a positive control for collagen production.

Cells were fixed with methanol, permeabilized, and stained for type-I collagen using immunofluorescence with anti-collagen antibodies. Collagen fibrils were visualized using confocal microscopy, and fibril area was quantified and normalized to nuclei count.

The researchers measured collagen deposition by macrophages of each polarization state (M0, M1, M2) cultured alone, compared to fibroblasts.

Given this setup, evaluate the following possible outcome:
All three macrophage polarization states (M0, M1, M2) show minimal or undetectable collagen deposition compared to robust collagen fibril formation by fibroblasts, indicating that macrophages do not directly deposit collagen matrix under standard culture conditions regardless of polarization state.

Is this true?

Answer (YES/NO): NO